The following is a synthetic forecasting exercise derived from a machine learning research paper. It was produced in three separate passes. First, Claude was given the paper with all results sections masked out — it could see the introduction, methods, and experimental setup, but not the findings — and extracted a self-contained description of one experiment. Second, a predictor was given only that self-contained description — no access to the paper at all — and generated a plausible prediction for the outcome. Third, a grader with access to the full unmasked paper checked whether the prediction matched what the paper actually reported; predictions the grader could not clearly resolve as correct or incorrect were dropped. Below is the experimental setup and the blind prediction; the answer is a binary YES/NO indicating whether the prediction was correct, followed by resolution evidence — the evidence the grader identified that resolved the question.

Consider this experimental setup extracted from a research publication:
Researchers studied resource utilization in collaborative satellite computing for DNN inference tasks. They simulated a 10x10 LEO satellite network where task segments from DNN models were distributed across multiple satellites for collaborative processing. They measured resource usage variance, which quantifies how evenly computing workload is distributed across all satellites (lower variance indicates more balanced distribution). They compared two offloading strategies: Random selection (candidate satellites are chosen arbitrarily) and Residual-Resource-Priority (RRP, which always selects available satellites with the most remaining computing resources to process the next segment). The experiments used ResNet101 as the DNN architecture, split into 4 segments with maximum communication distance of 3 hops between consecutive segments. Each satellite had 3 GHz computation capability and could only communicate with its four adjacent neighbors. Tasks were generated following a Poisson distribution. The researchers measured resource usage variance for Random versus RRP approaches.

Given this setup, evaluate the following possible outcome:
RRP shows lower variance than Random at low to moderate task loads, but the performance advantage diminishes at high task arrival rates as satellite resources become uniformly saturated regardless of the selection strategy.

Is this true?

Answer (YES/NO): NO